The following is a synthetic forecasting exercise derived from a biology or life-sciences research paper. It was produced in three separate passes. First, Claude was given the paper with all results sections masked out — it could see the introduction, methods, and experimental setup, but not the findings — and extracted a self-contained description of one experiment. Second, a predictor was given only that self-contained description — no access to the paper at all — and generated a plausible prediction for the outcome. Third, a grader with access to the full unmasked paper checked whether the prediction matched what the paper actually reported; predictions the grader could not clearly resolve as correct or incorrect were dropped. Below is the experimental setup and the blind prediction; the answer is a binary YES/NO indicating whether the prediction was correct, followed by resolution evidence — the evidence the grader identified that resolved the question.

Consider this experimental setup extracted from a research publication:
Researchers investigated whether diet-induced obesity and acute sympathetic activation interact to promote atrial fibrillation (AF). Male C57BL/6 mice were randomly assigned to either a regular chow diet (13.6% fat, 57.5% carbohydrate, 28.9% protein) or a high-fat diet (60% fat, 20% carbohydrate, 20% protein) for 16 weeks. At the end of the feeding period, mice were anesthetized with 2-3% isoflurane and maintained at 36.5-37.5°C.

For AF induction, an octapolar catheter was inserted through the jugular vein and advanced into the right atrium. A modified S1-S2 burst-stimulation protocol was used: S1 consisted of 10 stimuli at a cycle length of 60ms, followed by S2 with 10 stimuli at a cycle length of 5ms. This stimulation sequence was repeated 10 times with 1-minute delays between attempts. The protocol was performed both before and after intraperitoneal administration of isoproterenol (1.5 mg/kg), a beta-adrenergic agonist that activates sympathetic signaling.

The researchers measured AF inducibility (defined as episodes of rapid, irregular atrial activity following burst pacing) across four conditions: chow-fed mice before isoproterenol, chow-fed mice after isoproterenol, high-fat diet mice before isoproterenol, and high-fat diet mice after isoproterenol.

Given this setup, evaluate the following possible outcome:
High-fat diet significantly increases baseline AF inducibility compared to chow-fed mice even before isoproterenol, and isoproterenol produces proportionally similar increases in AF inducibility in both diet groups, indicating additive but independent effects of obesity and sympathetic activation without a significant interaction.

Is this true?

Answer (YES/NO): NO